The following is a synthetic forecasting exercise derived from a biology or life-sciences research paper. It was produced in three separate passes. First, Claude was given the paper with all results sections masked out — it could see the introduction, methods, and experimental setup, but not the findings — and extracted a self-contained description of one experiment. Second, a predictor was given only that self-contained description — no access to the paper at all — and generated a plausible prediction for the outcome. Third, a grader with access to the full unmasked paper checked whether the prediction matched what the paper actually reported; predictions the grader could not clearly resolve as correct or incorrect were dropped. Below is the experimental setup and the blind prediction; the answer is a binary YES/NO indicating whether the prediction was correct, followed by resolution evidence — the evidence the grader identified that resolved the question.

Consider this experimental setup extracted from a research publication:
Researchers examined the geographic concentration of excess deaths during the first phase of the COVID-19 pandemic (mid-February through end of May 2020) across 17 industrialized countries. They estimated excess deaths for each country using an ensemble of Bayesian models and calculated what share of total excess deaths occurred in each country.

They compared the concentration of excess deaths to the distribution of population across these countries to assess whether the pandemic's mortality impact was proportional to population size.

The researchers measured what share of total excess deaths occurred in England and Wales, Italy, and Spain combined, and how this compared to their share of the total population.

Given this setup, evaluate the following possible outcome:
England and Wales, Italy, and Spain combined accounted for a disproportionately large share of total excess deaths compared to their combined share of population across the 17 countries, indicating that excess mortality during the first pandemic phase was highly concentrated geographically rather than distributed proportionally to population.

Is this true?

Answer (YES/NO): YES